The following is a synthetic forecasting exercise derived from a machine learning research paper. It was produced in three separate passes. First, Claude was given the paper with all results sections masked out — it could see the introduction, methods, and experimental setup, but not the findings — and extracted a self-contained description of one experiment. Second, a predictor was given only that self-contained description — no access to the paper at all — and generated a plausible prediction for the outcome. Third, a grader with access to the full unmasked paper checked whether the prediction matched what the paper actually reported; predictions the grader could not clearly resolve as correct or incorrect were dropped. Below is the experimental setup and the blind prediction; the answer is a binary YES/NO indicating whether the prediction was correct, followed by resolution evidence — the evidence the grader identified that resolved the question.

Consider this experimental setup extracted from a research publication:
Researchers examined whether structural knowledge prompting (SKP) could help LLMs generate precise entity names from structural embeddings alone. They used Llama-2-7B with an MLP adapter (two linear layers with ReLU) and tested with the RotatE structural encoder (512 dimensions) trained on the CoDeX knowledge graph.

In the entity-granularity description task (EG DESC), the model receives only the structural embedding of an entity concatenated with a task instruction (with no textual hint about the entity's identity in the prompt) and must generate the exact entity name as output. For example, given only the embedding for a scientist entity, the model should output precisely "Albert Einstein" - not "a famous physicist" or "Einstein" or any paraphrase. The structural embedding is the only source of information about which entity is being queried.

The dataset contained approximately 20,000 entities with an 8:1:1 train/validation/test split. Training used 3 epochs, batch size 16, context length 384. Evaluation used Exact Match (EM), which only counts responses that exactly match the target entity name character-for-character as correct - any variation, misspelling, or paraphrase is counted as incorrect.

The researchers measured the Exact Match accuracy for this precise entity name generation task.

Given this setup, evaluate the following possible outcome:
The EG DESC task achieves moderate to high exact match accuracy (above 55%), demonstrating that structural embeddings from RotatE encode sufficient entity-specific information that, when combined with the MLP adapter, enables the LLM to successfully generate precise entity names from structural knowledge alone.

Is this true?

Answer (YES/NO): NO